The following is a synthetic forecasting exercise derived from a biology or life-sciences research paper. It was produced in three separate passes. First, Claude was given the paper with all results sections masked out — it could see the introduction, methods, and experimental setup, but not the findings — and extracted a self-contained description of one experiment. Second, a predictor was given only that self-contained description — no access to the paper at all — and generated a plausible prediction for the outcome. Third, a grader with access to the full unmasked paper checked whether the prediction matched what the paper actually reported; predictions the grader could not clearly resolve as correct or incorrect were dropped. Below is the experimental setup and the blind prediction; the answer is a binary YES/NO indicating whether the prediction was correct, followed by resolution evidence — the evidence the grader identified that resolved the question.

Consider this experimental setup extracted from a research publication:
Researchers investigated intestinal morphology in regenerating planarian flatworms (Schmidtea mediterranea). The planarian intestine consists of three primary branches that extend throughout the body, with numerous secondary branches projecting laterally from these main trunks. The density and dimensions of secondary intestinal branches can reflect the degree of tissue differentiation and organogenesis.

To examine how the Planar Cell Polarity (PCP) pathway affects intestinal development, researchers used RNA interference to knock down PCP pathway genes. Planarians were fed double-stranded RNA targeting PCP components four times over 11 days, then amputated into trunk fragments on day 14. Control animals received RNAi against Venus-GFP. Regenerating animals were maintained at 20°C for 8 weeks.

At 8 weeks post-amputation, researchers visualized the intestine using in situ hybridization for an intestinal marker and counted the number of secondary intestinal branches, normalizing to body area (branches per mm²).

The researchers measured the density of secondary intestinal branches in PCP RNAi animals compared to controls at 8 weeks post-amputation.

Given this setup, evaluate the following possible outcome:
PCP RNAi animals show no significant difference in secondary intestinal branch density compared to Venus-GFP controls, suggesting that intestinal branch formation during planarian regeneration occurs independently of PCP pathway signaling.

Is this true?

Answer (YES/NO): NO